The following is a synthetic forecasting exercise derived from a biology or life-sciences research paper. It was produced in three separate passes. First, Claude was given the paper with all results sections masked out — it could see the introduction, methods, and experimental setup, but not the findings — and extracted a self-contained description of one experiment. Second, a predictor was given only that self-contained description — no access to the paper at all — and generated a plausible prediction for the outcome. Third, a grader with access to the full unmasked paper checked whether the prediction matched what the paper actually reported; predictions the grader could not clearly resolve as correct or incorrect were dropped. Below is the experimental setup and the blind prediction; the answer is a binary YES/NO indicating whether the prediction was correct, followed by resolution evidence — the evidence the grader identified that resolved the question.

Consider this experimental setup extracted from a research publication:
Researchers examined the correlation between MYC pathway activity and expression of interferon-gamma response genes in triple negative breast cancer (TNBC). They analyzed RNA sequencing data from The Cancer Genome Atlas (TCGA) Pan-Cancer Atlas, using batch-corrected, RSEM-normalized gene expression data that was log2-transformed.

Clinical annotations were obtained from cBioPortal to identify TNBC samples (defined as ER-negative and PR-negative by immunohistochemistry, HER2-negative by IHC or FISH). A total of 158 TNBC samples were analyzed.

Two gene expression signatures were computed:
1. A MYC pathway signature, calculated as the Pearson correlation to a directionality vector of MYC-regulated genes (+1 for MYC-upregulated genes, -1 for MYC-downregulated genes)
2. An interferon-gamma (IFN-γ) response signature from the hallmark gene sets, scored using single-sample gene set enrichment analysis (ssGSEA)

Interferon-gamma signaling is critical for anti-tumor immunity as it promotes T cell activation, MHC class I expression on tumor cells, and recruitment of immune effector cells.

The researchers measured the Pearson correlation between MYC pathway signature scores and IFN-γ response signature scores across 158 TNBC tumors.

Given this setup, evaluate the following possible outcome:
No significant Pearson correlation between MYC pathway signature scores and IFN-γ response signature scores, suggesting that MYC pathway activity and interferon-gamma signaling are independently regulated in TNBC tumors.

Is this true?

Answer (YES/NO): NO